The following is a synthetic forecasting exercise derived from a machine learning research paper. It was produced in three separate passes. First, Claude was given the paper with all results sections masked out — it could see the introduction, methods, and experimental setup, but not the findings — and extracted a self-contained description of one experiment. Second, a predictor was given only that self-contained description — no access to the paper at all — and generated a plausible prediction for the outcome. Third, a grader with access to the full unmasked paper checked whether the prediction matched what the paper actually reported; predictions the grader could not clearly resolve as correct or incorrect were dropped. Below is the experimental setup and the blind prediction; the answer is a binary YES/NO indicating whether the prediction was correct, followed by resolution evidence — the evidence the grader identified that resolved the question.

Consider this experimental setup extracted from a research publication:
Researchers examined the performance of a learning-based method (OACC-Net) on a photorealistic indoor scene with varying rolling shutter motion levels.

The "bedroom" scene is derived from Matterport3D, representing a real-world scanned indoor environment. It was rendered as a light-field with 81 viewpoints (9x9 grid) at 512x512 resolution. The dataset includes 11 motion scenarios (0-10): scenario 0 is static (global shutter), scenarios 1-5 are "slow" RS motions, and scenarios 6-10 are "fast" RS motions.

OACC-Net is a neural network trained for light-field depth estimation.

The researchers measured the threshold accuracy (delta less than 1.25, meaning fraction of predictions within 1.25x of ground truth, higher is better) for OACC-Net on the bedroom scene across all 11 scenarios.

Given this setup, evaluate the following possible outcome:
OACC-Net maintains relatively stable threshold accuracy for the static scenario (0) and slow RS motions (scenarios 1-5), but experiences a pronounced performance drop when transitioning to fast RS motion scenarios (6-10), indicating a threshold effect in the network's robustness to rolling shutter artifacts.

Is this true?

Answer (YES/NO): NO